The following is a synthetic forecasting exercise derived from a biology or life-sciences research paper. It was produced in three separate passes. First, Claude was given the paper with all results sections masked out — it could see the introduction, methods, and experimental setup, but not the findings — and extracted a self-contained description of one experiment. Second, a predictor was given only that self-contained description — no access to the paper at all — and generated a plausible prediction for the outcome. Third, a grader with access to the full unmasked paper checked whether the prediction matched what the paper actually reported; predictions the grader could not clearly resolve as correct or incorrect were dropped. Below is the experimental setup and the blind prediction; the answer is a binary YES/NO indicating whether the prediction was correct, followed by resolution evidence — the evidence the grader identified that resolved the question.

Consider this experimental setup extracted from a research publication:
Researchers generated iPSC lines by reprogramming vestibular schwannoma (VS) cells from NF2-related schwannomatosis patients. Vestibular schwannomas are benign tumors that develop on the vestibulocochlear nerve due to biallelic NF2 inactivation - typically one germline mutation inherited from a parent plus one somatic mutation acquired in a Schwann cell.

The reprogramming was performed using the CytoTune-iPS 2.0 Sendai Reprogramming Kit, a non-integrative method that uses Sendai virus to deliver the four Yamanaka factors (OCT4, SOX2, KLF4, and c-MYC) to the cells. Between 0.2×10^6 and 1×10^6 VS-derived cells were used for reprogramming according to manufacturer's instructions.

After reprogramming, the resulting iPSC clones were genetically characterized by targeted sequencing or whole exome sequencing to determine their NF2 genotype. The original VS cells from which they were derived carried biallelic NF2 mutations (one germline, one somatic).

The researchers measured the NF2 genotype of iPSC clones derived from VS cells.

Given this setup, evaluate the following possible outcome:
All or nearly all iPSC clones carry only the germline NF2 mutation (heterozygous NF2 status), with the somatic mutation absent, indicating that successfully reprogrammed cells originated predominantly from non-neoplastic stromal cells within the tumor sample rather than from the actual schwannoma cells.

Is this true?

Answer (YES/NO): YES